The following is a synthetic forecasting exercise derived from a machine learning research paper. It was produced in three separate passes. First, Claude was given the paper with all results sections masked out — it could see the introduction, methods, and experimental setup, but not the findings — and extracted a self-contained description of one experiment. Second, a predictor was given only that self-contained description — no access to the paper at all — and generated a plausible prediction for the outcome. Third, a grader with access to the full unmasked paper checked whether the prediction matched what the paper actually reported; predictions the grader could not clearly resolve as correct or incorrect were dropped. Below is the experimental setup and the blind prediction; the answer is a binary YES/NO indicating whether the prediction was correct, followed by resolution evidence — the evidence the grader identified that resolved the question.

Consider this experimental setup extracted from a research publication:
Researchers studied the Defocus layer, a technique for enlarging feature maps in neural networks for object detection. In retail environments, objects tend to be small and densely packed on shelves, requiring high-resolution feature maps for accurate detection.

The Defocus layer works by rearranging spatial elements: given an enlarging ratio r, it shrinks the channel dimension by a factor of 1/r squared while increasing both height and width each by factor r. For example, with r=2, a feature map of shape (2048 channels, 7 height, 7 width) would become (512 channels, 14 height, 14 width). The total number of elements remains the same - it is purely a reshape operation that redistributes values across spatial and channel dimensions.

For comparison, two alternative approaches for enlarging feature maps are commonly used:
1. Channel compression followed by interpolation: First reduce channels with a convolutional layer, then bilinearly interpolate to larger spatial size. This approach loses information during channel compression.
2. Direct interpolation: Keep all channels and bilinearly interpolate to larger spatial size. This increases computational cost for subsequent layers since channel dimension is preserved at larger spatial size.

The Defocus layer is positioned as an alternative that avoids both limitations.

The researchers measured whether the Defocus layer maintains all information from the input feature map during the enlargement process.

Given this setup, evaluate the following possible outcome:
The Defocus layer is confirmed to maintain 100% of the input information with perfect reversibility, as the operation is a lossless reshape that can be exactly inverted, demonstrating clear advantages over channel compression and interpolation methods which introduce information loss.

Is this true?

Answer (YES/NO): YES